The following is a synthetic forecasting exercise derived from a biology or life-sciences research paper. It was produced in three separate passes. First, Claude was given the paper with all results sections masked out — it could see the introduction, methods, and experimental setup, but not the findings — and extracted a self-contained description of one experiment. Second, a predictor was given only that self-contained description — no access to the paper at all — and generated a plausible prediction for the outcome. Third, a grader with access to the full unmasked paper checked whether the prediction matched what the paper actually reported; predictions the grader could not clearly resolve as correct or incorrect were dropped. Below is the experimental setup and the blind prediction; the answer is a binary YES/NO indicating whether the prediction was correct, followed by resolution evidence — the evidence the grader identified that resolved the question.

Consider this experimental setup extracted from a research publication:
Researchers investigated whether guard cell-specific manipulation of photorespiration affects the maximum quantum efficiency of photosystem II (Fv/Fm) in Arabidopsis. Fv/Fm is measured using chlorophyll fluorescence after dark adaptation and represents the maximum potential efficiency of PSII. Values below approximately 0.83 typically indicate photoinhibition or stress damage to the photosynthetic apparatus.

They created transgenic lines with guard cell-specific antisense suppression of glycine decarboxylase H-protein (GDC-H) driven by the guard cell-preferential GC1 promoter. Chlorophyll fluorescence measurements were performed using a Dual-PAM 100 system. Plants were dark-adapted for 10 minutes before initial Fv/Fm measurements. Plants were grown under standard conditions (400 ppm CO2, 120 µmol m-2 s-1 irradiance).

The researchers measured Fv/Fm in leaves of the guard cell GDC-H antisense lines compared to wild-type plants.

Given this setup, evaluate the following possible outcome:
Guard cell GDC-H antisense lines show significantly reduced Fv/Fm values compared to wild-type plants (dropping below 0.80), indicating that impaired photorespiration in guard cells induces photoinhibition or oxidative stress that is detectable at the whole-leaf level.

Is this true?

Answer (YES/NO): NO